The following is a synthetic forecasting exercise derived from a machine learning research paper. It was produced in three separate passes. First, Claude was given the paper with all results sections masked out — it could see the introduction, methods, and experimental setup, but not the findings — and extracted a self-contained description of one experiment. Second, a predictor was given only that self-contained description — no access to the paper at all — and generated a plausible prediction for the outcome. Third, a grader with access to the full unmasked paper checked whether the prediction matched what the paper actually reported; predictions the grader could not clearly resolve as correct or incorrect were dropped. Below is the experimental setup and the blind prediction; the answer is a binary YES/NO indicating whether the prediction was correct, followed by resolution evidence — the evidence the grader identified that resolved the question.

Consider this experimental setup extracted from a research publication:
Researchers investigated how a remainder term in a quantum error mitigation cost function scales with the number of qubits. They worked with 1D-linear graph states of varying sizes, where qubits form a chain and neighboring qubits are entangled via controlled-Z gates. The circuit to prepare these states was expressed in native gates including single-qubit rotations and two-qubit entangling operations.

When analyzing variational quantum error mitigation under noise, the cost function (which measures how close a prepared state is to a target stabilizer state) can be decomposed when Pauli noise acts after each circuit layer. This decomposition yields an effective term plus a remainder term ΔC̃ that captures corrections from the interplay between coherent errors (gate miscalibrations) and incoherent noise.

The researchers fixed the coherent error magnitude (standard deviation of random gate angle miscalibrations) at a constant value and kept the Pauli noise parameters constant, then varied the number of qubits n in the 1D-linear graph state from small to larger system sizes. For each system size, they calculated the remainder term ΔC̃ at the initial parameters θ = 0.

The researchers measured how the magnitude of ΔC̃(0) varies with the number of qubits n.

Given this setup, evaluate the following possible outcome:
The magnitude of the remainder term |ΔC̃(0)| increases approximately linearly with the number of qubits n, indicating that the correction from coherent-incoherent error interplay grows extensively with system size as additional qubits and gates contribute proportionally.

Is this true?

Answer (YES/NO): YES